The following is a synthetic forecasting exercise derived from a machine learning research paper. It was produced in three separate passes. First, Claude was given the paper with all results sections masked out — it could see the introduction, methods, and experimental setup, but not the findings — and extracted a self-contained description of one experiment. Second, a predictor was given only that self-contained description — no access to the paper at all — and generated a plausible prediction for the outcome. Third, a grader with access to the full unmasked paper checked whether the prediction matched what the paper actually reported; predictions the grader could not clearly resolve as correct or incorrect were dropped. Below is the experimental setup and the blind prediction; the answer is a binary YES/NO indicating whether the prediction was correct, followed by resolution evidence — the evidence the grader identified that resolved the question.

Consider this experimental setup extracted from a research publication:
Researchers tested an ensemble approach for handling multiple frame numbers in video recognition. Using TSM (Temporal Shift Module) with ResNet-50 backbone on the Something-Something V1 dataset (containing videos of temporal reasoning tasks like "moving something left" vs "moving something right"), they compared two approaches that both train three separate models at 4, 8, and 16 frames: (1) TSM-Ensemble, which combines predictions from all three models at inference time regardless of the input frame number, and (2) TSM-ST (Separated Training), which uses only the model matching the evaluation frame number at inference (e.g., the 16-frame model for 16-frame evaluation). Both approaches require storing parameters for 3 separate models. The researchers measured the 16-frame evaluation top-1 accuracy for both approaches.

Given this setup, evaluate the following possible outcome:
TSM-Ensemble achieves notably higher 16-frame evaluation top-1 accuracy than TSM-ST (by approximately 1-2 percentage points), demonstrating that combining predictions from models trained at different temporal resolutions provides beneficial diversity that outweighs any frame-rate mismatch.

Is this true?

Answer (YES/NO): NO